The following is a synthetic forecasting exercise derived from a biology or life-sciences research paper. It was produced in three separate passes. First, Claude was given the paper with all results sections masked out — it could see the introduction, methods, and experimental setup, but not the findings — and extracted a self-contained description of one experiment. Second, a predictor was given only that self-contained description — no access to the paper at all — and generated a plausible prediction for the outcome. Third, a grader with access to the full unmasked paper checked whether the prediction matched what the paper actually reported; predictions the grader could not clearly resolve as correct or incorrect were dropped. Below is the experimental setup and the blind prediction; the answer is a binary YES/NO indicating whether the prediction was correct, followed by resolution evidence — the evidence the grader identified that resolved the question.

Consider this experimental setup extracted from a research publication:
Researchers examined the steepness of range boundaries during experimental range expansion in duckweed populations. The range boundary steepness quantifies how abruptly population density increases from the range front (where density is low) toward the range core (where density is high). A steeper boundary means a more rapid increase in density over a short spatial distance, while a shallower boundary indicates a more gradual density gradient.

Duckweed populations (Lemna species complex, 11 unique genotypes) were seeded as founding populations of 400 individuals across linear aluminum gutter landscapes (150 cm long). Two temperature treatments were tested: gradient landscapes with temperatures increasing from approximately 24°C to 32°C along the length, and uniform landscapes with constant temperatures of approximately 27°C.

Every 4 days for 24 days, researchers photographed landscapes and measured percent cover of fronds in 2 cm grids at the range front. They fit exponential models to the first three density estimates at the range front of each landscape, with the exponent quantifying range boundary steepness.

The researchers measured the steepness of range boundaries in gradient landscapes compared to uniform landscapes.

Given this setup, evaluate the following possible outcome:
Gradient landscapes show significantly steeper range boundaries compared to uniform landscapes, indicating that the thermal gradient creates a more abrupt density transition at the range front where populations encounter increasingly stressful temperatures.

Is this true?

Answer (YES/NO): YES